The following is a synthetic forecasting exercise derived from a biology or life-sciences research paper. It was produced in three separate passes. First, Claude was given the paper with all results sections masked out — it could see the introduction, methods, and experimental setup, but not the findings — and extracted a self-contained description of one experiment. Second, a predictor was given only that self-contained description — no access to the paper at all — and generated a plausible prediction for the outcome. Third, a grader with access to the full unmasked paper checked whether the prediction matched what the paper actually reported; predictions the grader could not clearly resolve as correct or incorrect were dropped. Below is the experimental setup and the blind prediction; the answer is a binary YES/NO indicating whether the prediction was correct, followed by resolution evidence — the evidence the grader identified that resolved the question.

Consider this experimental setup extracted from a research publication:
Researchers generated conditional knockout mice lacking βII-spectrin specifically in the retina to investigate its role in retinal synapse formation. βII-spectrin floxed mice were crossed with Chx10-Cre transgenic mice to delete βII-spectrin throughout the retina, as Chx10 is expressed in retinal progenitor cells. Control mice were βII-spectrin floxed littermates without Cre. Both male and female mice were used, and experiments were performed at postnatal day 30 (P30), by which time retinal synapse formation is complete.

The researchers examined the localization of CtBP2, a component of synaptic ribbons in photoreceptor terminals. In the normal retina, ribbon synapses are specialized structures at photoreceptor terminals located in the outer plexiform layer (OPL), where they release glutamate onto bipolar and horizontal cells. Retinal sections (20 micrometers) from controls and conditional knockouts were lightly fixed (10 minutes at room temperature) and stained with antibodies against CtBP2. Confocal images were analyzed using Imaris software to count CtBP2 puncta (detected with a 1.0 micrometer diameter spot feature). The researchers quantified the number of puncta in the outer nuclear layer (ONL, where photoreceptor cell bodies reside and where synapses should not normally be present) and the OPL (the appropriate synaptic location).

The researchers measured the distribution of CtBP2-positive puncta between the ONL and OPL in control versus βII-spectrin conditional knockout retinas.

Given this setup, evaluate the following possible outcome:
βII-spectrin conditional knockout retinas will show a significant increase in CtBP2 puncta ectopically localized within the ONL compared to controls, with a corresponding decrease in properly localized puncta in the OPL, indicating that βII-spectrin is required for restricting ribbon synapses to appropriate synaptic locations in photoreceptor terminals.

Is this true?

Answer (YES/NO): YES